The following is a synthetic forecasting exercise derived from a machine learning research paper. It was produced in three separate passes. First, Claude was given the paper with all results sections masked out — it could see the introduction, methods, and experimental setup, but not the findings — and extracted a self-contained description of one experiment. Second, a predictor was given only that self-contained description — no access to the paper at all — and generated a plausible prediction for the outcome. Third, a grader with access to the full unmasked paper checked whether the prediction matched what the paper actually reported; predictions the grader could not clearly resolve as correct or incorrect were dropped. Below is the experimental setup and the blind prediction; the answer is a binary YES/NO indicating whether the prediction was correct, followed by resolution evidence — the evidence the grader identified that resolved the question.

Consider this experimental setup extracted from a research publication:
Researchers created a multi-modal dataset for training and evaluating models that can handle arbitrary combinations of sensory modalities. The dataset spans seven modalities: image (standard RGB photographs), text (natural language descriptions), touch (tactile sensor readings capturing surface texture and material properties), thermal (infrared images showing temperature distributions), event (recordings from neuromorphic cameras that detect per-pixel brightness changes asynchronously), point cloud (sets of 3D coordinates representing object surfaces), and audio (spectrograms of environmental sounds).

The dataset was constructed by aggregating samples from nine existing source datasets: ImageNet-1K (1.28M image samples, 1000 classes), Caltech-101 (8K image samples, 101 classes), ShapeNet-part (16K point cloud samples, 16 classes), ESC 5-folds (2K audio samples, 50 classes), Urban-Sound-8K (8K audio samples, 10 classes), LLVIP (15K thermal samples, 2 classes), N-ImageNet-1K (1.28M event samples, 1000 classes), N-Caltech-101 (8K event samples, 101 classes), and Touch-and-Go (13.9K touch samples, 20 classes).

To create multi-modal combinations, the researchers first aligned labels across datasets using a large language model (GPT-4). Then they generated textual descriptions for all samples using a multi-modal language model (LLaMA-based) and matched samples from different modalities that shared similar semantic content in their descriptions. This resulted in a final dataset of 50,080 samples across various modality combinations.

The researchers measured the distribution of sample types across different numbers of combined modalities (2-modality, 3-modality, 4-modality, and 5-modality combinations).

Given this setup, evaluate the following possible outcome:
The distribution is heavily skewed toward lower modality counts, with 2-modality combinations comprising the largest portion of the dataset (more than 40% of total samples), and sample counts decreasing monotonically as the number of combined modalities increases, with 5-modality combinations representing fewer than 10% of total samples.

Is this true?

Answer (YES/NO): NO